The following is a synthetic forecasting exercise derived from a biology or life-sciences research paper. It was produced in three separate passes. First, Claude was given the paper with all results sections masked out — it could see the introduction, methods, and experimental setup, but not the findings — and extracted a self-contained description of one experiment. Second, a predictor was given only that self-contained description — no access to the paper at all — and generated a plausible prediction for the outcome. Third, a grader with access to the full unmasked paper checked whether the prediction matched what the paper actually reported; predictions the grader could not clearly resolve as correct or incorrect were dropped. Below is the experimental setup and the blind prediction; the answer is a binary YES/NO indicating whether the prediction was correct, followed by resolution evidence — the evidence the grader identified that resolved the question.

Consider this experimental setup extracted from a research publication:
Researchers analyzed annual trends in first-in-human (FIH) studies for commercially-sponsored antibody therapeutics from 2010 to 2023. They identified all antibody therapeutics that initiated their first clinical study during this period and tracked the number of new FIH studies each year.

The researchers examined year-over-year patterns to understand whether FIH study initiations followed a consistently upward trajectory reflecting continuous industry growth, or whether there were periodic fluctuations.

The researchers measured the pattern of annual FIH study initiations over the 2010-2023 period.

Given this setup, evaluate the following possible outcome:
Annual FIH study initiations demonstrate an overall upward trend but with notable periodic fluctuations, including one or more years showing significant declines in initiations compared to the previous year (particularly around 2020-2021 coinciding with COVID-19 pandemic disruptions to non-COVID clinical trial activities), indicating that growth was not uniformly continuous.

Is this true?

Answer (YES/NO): NO